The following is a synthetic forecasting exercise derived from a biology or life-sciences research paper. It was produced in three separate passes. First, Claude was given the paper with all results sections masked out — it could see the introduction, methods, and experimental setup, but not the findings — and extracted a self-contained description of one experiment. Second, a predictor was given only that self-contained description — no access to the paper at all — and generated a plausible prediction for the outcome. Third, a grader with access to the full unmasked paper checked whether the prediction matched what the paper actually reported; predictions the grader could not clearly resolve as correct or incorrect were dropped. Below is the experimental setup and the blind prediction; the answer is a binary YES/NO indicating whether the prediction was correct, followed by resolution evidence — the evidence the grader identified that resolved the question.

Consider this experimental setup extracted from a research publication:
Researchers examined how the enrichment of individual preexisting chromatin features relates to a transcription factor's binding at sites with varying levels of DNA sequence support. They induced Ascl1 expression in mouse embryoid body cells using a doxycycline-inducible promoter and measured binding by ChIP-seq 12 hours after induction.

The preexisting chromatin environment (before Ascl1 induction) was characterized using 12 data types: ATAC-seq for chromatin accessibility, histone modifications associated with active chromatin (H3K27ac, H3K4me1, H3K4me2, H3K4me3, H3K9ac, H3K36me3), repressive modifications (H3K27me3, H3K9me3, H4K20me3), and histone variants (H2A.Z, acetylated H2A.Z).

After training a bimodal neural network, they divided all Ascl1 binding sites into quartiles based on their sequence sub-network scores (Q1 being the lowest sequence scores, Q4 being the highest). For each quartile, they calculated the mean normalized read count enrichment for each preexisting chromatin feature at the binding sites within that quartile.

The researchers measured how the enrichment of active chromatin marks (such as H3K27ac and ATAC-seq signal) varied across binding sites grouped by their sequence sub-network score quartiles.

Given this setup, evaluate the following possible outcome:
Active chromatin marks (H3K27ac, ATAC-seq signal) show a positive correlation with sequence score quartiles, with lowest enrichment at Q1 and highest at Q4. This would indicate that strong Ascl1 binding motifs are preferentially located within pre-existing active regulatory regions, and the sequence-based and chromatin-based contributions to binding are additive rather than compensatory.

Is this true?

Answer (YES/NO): NO